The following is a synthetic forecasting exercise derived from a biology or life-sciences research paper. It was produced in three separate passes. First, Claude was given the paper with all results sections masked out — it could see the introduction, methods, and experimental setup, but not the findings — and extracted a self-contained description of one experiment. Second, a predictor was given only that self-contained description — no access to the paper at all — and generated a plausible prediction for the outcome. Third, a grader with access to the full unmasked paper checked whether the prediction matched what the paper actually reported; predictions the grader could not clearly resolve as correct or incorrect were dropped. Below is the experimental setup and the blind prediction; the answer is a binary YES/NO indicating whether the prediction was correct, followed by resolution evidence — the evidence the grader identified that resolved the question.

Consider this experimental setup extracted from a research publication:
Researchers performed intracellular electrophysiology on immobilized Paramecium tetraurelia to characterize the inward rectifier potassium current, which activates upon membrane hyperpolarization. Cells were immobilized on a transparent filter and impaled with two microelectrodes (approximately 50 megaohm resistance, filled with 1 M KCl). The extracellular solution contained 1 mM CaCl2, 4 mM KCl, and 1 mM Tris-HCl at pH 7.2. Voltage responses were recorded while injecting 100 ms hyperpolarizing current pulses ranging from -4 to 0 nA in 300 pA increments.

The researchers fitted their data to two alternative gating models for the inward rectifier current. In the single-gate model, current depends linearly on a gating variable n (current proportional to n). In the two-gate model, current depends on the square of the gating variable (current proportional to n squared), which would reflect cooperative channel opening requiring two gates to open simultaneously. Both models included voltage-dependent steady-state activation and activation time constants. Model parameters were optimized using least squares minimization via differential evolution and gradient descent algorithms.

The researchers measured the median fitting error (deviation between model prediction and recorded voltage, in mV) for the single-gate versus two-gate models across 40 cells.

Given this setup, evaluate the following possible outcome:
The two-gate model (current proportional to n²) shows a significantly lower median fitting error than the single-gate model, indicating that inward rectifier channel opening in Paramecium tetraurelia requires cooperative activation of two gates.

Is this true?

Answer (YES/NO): YES